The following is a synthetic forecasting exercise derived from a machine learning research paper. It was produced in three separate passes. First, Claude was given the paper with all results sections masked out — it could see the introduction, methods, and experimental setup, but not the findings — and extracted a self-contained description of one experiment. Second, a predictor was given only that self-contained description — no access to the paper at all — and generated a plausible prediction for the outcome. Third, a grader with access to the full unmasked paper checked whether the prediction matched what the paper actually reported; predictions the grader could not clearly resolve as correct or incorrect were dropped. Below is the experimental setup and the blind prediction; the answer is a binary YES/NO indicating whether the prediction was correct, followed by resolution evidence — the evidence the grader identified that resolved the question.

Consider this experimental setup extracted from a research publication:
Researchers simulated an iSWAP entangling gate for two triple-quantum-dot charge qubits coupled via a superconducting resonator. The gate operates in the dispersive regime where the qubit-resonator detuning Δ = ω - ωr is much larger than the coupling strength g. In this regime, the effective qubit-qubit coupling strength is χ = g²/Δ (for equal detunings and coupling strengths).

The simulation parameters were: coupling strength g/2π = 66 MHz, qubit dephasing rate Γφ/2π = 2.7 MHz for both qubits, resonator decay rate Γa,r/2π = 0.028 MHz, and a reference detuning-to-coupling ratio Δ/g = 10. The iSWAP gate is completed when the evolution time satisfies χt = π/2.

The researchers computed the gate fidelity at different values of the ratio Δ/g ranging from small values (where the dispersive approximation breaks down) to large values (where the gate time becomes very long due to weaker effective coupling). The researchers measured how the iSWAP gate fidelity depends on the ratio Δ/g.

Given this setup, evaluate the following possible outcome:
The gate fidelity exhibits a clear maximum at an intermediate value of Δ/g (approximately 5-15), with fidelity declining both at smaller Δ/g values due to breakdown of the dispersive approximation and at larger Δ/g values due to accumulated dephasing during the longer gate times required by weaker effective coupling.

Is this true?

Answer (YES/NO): NO